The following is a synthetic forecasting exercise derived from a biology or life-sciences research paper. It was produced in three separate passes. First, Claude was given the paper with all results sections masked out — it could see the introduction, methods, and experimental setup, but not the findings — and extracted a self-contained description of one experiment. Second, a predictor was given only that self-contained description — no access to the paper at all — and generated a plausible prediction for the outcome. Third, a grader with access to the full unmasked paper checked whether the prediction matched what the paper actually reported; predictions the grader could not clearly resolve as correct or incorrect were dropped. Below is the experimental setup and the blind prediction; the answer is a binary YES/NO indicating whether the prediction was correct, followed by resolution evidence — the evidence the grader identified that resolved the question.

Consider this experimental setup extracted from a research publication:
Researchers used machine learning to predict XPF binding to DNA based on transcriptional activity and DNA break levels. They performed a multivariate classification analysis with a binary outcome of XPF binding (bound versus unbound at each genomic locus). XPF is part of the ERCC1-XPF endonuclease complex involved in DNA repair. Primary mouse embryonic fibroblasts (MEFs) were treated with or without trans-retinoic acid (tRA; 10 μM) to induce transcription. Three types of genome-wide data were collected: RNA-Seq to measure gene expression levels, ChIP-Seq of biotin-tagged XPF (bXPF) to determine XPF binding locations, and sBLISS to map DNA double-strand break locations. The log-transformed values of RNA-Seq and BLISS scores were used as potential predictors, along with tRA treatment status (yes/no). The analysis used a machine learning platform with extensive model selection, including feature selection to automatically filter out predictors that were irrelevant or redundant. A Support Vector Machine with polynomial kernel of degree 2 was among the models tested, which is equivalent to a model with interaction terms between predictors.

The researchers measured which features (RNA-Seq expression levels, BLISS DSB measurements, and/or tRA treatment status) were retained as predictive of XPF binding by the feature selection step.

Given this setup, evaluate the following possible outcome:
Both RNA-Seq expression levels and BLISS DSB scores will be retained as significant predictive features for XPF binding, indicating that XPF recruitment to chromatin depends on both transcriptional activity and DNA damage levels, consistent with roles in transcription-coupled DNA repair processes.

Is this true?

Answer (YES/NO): YES